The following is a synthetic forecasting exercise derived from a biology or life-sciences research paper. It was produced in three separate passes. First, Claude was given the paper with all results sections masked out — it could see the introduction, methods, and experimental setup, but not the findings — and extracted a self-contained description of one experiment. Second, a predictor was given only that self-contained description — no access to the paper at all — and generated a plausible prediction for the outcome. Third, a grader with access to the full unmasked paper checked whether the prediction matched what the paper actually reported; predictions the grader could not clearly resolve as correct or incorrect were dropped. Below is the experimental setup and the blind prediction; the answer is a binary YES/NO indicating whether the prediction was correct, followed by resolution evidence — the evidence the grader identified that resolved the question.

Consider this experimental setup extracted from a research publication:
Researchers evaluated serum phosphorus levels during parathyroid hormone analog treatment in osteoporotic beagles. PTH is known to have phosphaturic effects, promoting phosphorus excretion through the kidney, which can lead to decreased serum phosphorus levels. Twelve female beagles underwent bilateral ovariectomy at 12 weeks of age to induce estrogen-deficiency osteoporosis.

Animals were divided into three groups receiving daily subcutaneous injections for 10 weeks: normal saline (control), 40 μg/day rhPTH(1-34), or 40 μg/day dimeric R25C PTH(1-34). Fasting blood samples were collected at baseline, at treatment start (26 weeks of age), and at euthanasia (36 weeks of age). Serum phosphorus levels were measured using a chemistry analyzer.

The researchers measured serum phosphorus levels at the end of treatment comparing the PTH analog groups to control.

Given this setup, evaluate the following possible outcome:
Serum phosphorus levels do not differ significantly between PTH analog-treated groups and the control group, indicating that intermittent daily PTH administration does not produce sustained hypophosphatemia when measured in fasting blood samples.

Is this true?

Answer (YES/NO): NO